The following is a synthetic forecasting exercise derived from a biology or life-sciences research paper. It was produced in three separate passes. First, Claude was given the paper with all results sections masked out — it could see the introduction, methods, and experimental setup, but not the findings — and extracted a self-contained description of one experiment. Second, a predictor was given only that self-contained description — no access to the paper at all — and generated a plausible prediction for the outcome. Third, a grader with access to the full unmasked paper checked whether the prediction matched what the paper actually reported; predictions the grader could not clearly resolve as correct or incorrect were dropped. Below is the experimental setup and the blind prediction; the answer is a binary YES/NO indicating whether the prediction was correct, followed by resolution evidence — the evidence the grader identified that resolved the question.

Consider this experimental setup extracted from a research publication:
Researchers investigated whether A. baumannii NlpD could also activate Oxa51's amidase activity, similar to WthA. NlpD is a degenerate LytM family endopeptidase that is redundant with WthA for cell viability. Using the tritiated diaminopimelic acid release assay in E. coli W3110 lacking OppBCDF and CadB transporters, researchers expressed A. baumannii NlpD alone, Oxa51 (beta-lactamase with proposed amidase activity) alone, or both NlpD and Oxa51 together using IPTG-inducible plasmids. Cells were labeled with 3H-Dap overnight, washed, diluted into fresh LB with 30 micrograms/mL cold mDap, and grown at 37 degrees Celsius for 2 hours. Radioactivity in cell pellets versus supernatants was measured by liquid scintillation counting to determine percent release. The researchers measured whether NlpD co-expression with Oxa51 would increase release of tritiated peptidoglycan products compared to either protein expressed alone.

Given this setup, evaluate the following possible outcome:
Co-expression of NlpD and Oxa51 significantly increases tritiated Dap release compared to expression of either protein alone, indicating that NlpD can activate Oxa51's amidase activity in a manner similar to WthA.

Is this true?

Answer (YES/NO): YES